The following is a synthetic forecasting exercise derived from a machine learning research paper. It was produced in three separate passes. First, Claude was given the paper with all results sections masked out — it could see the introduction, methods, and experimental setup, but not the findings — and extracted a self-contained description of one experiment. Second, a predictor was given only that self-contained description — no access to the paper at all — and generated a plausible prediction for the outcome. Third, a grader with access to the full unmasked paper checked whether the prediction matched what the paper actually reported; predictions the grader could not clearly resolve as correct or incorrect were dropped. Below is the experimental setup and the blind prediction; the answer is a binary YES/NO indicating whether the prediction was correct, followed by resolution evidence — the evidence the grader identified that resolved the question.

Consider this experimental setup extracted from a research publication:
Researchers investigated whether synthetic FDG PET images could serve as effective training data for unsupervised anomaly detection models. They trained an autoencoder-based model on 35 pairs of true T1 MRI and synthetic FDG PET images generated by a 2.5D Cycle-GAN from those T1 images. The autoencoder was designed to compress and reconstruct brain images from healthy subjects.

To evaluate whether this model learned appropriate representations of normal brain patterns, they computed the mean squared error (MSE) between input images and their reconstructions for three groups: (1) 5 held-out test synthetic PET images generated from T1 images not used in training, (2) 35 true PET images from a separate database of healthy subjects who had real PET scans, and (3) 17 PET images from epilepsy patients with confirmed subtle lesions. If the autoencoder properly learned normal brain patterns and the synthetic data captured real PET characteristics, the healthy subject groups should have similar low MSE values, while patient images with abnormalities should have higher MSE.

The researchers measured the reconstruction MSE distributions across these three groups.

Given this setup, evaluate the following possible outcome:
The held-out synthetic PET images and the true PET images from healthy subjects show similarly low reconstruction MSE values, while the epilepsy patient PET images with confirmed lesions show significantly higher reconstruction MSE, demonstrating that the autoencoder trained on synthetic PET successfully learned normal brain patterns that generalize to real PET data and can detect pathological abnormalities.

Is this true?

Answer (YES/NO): NO